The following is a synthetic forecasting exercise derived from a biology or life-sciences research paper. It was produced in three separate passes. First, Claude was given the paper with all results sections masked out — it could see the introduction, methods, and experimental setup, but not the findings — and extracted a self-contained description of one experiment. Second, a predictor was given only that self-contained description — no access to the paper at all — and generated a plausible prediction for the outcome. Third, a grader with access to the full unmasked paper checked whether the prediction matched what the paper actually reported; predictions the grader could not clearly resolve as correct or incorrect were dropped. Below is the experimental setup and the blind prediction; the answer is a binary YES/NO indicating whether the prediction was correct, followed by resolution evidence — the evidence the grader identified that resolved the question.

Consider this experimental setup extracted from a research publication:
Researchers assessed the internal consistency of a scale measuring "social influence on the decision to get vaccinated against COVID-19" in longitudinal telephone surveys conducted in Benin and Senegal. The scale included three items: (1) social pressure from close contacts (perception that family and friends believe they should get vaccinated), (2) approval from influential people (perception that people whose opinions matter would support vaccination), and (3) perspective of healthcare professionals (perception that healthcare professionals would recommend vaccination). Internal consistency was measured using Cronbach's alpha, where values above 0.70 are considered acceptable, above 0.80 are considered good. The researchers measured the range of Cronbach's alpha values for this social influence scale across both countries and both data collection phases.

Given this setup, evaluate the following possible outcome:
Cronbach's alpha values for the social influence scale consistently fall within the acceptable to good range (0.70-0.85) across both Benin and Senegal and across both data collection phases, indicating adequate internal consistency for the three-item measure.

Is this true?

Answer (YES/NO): NO